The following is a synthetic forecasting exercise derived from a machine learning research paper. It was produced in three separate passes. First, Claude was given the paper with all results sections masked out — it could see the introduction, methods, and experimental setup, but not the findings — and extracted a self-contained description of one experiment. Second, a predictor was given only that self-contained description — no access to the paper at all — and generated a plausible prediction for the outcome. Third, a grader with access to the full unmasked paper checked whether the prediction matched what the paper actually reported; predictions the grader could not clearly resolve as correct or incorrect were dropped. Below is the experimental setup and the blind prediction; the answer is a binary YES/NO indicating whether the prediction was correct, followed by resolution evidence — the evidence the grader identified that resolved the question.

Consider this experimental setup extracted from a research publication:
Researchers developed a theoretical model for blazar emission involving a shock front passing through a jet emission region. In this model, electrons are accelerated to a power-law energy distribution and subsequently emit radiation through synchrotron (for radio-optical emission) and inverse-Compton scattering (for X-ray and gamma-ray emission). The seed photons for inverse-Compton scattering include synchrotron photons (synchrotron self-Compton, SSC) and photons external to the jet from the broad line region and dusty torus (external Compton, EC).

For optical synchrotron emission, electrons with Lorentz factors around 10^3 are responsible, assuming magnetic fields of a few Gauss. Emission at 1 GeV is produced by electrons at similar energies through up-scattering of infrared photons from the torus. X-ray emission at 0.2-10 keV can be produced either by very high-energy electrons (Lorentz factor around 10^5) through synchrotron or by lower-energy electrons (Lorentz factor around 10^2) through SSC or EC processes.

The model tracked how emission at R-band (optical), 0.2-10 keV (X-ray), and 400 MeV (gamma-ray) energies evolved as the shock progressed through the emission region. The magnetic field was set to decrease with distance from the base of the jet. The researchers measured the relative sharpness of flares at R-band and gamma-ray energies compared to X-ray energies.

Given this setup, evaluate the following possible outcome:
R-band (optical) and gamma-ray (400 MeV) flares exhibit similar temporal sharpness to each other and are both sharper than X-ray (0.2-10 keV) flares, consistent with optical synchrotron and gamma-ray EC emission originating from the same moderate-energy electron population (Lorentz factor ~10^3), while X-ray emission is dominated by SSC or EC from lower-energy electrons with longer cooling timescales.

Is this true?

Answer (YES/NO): NO